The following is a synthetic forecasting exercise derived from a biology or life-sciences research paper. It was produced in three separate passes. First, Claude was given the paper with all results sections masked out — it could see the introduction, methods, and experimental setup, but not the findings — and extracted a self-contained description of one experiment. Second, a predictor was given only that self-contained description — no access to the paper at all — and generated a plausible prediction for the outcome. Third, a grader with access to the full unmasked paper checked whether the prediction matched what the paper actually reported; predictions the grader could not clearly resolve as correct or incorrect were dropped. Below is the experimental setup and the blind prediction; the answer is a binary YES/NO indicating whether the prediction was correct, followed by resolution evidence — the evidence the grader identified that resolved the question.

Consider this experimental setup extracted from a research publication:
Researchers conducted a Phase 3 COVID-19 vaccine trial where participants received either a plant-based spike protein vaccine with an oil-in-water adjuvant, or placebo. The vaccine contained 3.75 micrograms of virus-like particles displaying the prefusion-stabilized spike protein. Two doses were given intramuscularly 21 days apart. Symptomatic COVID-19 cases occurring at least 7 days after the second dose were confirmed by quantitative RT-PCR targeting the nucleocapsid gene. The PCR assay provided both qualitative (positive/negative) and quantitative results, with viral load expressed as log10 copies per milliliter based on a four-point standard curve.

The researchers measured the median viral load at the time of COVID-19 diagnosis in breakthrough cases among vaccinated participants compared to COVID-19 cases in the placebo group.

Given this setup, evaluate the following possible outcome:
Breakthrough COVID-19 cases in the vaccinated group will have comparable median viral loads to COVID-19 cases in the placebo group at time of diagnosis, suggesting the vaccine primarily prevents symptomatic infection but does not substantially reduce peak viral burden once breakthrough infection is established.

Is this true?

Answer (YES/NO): NO